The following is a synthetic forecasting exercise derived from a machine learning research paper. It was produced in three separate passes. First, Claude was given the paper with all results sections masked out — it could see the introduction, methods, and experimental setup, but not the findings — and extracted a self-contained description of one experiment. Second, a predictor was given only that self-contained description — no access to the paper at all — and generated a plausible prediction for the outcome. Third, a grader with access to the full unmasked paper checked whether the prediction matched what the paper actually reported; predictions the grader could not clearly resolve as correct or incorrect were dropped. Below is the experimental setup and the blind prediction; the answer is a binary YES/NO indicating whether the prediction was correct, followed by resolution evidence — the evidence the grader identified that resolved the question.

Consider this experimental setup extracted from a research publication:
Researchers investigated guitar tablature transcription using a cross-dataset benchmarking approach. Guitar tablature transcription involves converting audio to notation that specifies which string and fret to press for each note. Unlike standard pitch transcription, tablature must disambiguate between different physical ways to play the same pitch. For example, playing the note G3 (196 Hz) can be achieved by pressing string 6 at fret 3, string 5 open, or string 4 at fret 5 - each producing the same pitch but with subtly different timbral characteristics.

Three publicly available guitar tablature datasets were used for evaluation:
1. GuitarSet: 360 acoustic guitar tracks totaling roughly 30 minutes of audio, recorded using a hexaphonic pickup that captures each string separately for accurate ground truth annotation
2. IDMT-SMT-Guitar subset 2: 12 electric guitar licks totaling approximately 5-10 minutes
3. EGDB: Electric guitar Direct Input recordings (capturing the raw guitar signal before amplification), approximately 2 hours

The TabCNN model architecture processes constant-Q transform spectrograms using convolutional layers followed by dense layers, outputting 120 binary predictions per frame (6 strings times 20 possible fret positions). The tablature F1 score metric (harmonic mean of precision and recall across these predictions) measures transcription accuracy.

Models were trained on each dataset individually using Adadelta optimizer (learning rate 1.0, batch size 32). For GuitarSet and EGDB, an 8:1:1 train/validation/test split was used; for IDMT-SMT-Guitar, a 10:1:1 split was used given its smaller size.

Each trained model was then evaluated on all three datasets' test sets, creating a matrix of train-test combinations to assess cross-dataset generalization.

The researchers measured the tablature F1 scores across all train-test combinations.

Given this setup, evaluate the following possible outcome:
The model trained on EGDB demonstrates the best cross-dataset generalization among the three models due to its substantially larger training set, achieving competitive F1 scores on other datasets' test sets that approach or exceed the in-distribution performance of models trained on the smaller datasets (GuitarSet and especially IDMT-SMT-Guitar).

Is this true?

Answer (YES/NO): NO